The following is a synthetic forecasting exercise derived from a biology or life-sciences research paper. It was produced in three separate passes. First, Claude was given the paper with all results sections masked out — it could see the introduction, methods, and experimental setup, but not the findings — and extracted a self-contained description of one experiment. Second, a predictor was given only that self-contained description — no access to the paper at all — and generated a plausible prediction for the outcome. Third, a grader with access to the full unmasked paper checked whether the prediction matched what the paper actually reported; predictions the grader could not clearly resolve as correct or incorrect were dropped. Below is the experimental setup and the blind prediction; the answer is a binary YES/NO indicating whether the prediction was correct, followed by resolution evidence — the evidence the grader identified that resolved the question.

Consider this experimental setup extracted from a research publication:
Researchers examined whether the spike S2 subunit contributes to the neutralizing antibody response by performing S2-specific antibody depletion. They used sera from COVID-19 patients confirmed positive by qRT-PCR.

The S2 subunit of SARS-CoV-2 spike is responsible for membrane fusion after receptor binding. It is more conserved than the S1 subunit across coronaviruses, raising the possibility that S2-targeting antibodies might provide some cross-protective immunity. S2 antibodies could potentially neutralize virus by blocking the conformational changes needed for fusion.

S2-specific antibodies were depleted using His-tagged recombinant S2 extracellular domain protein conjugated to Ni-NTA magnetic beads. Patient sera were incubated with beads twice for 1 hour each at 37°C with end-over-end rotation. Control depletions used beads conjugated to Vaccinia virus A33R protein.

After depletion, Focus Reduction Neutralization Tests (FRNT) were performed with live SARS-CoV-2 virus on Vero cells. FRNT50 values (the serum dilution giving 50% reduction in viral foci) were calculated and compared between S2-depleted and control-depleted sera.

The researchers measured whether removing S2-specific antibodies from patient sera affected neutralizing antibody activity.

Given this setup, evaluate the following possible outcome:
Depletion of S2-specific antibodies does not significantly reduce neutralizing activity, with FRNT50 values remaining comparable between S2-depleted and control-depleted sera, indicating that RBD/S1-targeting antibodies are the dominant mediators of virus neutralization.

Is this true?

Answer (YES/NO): YES